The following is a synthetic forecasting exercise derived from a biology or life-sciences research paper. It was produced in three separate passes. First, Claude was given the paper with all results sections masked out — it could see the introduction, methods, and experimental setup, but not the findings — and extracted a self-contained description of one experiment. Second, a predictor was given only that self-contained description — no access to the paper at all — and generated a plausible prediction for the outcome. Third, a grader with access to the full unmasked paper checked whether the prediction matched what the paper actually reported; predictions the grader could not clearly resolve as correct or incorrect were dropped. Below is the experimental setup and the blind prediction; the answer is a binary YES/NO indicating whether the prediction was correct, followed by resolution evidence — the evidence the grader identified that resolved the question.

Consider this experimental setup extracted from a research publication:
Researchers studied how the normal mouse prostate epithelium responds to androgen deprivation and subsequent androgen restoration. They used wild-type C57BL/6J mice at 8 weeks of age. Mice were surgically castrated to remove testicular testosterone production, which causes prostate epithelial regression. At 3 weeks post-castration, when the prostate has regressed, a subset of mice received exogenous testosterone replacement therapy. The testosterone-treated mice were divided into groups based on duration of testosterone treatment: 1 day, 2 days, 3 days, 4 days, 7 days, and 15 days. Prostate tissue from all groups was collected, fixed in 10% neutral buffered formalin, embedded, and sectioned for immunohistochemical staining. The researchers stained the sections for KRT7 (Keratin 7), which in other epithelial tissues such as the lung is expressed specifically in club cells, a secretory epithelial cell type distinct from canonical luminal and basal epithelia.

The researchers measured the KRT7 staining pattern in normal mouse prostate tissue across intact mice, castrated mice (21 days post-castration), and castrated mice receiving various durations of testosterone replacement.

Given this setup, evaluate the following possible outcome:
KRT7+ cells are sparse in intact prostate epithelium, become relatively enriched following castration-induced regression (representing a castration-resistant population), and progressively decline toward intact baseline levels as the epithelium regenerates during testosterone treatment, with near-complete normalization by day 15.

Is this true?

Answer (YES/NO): YES